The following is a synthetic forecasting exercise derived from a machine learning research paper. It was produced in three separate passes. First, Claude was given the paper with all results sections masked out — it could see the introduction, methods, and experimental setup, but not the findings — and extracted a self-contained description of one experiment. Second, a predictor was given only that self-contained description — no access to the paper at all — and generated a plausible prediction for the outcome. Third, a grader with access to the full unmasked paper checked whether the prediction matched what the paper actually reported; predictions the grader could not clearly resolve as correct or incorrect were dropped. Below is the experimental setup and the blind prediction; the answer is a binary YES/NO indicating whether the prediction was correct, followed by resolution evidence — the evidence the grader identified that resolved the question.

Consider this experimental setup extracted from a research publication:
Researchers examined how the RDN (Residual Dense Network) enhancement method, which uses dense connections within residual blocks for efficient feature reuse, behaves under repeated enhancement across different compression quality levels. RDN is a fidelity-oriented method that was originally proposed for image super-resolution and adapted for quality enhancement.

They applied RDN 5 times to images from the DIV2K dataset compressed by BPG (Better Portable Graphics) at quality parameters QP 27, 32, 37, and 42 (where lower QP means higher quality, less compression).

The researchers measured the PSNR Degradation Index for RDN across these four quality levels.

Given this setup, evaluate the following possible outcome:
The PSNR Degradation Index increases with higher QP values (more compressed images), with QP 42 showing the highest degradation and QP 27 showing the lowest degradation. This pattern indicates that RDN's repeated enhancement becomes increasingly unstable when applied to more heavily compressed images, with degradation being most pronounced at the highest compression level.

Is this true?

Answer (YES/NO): NO